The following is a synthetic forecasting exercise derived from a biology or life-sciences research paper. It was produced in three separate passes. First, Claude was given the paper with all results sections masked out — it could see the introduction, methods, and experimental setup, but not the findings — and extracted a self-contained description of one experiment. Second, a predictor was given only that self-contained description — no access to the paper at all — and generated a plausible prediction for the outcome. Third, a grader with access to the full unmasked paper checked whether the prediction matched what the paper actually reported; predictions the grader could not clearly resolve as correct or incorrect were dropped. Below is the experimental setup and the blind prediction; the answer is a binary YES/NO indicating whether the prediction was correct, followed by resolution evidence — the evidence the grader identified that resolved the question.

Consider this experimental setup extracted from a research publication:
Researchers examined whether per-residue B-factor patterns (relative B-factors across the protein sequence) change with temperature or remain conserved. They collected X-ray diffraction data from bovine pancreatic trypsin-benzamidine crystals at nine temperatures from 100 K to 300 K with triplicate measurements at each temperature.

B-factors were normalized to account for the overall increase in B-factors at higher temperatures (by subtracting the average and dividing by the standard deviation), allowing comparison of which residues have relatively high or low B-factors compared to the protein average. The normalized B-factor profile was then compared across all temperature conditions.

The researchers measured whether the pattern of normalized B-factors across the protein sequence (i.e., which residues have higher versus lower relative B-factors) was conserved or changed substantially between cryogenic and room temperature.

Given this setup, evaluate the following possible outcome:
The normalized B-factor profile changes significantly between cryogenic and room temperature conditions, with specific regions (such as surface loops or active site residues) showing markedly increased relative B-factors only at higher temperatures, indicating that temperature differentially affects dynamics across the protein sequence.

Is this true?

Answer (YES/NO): NO